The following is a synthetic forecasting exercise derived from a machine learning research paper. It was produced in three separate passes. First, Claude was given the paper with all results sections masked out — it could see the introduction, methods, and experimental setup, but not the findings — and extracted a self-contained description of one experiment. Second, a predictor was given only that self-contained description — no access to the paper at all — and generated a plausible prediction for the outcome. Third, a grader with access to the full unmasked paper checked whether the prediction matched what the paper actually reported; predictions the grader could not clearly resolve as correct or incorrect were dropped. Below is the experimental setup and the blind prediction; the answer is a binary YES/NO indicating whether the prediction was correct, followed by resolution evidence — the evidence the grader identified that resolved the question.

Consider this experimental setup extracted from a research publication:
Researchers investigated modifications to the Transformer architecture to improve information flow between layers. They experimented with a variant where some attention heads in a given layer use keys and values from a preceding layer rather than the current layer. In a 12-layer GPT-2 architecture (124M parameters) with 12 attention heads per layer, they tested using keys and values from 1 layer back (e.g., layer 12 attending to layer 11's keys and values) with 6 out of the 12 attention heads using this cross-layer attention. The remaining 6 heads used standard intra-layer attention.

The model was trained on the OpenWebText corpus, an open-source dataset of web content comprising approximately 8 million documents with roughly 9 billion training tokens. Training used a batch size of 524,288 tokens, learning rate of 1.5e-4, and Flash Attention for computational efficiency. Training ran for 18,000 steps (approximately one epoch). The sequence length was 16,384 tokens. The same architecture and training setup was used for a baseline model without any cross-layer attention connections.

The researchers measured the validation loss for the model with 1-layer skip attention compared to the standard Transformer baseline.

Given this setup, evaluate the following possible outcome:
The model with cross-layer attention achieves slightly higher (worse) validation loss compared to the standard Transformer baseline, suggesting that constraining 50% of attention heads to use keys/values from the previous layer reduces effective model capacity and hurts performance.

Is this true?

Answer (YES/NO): YES